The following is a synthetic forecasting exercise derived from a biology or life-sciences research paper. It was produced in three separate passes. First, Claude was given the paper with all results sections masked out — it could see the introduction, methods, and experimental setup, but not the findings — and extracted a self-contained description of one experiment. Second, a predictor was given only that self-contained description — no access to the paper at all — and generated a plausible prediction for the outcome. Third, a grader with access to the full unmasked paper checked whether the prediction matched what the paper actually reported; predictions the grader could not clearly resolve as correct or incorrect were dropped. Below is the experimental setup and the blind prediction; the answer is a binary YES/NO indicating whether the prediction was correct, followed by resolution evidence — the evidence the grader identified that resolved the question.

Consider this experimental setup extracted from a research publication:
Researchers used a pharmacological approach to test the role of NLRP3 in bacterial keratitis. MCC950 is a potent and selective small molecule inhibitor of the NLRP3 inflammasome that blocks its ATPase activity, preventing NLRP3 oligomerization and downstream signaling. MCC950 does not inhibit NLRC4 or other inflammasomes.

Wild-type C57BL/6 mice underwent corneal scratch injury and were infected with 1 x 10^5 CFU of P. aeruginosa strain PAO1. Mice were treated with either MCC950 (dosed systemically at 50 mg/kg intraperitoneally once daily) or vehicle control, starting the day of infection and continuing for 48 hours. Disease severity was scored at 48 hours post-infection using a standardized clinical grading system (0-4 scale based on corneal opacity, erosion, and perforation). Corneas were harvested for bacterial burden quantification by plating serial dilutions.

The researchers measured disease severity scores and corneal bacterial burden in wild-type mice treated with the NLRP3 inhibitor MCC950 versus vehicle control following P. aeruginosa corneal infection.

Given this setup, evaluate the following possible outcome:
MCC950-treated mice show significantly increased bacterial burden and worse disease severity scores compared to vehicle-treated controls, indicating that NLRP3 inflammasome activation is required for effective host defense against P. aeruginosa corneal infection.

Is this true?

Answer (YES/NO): NO